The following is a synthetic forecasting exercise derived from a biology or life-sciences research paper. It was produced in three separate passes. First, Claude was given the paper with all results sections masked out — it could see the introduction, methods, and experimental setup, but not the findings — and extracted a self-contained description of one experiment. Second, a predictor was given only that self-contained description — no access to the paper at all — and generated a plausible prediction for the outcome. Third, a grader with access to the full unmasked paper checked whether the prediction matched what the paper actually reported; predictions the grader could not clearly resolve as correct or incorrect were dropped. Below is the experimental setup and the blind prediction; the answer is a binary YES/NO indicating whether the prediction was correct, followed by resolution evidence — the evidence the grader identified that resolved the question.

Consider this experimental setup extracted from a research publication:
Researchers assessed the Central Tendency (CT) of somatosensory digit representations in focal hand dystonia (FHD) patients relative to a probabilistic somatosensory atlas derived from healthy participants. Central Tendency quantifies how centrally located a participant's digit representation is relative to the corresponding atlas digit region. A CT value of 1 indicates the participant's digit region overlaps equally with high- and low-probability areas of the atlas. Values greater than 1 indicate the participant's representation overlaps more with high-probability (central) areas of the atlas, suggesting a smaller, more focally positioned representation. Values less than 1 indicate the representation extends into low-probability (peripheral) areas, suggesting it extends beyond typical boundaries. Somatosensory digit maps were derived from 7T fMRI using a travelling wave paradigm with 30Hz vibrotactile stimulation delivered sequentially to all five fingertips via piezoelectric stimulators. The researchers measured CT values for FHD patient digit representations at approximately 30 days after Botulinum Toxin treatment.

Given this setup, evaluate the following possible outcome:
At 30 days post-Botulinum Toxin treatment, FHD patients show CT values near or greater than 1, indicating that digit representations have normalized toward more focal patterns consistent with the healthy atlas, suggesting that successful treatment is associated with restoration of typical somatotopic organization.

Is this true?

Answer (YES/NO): NO